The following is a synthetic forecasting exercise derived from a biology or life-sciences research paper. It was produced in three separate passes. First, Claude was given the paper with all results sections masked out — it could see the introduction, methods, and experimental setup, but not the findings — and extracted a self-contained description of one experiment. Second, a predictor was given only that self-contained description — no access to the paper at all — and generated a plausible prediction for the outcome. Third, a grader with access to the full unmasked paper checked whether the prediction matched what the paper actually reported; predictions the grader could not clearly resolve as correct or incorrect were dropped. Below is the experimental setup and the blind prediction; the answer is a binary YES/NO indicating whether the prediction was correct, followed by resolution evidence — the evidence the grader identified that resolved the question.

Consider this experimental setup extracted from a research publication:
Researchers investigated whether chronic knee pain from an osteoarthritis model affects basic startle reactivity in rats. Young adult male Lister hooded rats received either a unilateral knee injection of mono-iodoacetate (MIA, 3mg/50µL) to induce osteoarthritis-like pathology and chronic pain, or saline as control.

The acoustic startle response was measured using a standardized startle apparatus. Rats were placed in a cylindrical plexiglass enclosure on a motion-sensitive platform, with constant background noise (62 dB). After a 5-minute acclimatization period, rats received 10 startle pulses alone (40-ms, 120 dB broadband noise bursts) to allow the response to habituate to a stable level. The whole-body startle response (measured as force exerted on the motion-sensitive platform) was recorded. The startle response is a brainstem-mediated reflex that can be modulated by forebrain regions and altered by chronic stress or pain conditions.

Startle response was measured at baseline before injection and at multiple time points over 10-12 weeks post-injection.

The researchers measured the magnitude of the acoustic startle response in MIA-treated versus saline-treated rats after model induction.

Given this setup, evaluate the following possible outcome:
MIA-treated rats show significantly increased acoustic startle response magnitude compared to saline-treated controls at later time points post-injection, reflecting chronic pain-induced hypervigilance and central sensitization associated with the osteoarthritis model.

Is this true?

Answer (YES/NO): NO